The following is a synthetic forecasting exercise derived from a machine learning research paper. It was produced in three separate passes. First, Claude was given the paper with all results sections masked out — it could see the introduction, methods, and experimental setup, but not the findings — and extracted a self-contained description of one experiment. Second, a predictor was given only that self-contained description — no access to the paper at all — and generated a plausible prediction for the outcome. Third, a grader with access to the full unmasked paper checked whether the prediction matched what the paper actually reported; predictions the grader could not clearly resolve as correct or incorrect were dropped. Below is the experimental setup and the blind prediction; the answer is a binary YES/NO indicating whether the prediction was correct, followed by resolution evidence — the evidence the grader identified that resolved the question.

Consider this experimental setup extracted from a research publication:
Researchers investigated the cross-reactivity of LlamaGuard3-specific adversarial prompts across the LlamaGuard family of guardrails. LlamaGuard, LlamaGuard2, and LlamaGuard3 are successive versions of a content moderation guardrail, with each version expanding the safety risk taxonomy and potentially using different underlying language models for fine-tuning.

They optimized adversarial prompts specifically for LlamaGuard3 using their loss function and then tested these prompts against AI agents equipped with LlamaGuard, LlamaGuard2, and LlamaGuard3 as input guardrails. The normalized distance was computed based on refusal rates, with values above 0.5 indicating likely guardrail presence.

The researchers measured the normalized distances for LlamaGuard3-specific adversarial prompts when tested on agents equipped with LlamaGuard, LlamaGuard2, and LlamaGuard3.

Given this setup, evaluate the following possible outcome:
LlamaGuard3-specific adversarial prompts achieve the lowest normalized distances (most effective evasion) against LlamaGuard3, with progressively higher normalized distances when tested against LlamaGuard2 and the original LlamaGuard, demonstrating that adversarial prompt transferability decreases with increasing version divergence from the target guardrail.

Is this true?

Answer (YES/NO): NO